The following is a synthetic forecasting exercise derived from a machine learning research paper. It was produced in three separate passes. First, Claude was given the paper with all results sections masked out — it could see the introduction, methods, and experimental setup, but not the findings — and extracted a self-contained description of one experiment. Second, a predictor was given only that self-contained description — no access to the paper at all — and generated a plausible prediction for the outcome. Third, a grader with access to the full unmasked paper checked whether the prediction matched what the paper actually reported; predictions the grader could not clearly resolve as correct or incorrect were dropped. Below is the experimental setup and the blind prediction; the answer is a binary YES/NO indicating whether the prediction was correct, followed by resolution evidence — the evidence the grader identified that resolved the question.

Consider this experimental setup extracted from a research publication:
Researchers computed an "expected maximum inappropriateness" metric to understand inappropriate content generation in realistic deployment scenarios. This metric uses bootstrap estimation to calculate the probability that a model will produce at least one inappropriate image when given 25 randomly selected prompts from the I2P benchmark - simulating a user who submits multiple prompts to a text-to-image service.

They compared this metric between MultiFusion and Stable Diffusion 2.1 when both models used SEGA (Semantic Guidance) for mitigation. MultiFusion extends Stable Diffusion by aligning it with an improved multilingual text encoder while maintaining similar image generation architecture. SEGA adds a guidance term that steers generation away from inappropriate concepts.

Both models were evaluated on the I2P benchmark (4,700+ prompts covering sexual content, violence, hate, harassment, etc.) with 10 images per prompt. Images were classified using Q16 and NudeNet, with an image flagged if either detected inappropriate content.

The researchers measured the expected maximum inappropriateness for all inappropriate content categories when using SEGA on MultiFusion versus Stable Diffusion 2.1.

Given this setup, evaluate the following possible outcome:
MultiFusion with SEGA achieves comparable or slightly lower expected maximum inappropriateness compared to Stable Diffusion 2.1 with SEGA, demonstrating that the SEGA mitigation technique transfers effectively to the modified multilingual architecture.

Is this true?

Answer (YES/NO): NO